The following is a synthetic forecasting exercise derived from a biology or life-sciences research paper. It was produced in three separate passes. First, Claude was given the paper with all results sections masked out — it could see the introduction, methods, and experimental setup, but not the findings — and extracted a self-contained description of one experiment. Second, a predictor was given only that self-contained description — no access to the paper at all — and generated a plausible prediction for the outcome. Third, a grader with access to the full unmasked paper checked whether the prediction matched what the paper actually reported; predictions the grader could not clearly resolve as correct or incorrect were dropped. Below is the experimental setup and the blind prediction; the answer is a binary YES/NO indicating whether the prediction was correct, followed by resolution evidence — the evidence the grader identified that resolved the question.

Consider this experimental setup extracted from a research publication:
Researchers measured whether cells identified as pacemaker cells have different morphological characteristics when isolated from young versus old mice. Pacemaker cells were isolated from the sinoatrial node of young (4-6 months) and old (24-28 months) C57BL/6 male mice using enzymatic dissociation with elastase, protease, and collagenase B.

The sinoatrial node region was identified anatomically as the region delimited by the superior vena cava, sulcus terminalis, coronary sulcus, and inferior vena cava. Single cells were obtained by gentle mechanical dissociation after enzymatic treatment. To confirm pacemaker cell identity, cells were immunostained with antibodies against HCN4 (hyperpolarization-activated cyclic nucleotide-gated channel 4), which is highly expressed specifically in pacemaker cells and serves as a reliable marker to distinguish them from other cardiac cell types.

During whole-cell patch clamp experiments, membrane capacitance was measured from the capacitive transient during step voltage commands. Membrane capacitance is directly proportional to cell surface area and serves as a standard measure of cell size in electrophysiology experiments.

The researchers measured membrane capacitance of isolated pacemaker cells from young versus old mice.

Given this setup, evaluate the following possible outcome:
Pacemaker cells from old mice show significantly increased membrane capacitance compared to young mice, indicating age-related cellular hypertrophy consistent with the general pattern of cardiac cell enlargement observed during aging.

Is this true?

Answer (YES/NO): NO